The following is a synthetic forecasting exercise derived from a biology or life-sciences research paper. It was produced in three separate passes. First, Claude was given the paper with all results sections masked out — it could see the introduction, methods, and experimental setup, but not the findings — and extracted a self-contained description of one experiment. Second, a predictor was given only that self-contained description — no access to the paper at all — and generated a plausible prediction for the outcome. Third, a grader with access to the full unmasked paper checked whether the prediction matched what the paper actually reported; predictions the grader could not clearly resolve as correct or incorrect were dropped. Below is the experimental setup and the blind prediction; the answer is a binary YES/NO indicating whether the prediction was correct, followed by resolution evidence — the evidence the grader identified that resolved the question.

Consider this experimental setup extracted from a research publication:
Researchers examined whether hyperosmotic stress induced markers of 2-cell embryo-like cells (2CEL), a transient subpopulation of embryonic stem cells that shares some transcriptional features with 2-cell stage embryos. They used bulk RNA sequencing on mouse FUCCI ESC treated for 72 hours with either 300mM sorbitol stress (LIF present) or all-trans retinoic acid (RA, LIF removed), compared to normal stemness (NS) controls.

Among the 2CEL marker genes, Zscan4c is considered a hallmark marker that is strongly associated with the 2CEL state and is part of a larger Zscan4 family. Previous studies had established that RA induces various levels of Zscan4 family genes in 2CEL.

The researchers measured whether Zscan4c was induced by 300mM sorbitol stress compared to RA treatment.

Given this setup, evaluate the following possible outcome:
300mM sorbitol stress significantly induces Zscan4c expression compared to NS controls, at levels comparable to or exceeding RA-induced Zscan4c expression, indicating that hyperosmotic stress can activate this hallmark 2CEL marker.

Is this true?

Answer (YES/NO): NO